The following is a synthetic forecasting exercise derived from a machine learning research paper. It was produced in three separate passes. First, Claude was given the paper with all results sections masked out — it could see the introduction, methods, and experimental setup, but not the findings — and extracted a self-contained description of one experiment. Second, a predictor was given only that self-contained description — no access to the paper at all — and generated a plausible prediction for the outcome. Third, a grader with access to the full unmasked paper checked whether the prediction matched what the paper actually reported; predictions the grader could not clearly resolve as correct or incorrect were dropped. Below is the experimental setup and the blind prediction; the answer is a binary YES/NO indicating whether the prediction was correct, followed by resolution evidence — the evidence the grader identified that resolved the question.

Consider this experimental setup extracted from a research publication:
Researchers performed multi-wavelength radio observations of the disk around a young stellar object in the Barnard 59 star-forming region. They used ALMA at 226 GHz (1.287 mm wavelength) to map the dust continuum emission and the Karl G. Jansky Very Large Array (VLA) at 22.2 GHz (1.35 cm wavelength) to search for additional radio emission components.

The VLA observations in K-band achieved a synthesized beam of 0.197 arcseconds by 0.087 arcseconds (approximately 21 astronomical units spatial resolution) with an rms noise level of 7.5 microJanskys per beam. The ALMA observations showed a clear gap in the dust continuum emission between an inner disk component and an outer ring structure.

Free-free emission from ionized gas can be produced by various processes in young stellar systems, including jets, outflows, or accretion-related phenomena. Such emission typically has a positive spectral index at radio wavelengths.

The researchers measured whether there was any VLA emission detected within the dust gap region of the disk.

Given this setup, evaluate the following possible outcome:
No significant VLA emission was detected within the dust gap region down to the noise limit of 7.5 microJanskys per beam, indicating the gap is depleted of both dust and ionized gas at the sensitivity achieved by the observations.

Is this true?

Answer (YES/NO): NO